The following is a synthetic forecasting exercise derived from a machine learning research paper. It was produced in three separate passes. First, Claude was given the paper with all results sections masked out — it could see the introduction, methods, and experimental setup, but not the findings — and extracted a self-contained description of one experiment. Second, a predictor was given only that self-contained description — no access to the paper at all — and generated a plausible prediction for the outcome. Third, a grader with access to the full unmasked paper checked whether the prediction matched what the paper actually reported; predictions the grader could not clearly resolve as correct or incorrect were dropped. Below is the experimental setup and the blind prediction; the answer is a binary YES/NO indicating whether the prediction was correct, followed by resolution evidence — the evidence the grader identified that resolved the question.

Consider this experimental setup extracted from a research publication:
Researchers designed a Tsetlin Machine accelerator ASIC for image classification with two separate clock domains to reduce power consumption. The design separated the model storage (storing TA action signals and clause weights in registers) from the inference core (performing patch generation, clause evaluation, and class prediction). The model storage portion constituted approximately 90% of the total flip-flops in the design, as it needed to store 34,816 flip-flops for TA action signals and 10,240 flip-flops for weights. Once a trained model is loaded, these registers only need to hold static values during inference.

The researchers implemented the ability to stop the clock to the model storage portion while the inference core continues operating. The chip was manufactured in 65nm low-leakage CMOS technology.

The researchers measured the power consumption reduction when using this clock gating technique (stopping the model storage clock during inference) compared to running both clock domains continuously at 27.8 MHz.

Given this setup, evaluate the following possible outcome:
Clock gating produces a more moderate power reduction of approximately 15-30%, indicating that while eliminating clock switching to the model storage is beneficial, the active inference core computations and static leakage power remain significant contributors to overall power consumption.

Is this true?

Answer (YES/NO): NO